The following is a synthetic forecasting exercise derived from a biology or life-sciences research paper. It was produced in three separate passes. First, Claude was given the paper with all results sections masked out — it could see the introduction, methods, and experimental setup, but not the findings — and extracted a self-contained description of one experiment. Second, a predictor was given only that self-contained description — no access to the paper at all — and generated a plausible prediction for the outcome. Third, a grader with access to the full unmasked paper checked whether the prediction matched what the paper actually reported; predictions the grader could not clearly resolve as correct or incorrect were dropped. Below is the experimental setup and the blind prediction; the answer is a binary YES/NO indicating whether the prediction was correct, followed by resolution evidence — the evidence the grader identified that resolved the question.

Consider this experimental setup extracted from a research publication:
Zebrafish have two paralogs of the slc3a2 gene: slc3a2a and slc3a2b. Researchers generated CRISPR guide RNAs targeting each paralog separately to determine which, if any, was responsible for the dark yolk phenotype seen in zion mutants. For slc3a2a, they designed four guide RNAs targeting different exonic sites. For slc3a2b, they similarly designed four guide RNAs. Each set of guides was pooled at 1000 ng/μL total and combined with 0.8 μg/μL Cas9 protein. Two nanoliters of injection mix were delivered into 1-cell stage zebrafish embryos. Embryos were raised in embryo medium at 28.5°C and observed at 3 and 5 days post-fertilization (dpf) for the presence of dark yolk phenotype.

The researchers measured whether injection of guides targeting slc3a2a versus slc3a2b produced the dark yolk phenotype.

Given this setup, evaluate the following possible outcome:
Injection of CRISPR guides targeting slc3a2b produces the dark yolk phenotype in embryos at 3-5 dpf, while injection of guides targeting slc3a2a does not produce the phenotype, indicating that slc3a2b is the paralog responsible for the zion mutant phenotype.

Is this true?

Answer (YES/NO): NO